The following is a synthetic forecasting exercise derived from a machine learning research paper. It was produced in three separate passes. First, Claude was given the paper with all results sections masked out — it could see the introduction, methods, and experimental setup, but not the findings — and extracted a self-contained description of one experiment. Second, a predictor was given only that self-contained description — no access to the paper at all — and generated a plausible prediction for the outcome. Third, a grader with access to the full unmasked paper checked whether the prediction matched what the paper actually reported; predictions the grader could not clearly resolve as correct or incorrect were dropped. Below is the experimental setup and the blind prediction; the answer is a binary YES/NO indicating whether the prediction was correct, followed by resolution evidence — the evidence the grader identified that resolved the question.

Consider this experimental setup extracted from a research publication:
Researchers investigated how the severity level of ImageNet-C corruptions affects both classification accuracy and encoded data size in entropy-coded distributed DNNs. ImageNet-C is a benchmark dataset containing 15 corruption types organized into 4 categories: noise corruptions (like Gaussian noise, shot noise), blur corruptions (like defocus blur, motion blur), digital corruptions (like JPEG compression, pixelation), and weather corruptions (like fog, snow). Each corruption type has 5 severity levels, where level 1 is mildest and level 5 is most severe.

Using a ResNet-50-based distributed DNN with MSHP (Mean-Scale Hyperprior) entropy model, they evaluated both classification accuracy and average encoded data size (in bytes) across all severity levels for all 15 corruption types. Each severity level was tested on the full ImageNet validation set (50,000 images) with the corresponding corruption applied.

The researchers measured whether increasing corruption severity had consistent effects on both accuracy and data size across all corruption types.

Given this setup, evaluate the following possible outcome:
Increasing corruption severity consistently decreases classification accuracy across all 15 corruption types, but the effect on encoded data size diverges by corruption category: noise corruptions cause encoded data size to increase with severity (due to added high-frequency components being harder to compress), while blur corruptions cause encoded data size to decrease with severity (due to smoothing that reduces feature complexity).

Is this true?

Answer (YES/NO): NO